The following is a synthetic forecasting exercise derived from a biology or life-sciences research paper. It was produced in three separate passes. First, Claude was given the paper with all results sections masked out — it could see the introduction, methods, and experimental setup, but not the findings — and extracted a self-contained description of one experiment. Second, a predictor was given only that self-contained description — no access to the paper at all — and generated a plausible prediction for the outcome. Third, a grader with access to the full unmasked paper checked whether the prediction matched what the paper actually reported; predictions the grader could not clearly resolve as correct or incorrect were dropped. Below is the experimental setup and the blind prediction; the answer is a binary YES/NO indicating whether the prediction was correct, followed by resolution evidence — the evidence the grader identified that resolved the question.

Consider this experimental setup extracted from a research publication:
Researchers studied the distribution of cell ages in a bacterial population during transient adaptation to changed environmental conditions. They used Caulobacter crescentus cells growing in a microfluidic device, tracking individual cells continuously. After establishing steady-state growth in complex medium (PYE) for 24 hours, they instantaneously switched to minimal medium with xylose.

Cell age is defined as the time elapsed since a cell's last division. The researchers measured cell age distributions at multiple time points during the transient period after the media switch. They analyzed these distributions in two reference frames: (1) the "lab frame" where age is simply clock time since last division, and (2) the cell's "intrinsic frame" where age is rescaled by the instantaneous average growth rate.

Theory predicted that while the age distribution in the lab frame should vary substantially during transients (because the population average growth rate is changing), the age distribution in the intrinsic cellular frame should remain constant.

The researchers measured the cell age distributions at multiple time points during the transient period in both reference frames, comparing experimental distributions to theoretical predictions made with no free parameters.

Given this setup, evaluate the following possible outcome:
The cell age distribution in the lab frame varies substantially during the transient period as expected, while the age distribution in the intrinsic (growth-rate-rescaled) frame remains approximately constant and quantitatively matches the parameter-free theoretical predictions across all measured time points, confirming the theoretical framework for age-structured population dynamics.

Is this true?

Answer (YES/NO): YES